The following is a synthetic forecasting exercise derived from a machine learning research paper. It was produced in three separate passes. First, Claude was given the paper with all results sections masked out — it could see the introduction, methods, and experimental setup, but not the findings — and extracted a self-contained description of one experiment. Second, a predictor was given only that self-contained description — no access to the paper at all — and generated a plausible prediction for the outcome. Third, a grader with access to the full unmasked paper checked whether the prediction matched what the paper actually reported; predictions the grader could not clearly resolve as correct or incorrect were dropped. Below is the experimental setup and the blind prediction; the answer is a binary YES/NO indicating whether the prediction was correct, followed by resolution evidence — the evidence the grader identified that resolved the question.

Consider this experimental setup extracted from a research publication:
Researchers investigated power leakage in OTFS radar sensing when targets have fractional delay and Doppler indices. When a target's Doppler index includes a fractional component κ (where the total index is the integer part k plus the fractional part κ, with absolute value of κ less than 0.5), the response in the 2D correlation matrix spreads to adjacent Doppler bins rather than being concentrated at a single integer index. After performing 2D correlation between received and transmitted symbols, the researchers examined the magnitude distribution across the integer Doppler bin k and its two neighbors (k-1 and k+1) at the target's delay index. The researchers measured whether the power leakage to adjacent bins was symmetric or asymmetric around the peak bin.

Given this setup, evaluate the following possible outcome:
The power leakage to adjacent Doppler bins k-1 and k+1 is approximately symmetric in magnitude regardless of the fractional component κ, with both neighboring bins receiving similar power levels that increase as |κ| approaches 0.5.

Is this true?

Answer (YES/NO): NO